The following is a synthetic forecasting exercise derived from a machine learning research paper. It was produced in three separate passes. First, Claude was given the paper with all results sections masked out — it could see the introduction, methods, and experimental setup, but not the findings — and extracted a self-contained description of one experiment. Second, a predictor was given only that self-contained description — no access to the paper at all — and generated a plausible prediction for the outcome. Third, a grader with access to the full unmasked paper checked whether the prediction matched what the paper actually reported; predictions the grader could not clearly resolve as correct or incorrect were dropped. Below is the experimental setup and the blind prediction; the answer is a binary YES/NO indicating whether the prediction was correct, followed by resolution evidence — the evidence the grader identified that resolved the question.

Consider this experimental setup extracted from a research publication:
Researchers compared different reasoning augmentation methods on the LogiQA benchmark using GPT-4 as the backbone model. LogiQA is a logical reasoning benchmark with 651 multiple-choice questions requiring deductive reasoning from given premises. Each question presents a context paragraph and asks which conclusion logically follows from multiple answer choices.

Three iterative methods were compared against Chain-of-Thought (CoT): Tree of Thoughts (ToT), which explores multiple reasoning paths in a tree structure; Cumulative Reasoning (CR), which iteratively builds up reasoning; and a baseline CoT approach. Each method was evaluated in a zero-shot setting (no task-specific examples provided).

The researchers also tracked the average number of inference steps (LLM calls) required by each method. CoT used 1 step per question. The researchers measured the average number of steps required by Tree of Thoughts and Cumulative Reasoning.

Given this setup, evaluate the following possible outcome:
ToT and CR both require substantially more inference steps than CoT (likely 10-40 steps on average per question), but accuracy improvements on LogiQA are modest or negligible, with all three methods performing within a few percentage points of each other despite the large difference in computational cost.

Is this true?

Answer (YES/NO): NO